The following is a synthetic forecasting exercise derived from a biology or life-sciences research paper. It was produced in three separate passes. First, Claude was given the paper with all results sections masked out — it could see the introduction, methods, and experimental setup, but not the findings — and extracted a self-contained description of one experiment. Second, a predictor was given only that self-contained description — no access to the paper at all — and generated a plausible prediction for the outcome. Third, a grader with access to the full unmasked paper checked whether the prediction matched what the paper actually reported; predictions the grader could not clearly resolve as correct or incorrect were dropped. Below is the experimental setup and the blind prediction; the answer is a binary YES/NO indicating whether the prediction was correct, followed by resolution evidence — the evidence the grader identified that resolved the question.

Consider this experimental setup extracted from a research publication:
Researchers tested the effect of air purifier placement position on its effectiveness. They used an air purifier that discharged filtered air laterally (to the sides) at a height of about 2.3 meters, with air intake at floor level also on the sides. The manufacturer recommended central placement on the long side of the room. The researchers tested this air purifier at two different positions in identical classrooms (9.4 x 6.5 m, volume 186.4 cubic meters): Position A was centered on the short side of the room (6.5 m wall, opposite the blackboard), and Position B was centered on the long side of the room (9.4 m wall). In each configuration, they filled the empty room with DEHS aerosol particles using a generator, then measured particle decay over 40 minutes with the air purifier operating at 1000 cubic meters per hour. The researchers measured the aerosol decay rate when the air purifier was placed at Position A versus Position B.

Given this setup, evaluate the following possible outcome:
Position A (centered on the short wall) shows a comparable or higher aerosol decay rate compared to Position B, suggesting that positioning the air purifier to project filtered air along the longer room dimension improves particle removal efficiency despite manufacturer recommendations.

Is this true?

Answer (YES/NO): NO